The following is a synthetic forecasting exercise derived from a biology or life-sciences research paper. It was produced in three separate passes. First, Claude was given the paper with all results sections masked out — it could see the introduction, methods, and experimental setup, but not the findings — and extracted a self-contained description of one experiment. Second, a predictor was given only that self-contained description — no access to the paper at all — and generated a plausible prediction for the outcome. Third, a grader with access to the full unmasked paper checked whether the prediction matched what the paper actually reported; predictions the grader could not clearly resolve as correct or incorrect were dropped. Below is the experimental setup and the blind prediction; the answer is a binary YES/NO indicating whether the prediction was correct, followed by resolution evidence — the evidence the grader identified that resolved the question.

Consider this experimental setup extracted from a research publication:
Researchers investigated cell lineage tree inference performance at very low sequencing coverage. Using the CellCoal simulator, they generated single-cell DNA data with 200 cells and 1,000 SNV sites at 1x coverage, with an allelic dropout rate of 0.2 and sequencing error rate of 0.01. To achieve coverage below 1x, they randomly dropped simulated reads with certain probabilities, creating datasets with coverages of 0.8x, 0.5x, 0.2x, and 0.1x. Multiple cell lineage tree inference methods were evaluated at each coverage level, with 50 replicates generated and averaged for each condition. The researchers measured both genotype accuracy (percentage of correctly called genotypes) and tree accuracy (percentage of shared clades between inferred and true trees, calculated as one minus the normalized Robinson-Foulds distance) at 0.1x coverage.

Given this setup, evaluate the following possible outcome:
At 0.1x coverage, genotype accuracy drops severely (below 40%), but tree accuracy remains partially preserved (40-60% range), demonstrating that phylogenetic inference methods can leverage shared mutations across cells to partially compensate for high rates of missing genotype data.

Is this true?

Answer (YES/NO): NO